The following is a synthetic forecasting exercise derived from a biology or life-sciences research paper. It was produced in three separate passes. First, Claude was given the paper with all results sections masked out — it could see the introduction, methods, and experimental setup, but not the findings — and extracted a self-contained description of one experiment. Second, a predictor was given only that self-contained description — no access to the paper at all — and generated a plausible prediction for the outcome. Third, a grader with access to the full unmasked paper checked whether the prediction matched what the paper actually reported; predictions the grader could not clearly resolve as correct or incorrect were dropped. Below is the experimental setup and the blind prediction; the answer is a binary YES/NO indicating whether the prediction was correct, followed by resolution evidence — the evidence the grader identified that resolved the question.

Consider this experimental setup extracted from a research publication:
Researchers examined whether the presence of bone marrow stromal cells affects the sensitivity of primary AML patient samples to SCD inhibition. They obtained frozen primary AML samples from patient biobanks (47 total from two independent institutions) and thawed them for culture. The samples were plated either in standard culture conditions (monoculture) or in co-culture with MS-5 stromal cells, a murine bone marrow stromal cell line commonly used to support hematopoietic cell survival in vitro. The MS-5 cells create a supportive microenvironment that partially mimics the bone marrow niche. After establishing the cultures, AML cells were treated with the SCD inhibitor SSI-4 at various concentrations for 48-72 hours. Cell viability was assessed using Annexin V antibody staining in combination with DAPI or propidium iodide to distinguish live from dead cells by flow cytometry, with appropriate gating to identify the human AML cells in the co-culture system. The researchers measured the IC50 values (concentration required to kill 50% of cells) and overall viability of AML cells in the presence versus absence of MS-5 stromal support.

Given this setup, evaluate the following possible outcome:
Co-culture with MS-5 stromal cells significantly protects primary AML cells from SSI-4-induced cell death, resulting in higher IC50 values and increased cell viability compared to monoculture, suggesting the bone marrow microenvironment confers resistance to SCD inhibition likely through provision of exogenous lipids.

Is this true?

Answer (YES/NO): YES